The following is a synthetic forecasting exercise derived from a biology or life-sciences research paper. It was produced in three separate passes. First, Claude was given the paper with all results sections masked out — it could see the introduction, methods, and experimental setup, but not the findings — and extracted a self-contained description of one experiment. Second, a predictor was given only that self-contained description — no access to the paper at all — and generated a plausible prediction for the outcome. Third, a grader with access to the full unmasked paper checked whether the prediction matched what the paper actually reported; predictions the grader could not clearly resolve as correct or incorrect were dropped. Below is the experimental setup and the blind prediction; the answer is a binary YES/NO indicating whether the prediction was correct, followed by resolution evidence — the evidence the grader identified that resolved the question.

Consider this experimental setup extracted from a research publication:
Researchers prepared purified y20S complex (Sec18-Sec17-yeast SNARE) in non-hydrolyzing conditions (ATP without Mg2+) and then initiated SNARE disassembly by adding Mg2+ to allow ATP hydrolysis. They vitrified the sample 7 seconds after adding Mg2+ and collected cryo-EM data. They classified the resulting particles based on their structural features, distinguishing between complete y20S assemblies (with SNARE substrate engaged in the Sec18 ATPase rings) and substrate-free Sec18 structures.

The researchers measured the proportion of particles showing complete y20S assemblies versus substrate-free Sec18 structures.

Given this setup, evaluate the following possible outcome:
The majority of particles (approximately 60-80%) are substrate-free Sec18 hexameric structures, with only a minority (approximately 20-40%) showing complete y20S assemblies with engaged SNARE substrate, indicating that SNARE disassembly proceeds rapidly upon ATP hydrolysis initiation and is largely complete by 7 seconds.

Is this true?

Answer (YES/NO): NO